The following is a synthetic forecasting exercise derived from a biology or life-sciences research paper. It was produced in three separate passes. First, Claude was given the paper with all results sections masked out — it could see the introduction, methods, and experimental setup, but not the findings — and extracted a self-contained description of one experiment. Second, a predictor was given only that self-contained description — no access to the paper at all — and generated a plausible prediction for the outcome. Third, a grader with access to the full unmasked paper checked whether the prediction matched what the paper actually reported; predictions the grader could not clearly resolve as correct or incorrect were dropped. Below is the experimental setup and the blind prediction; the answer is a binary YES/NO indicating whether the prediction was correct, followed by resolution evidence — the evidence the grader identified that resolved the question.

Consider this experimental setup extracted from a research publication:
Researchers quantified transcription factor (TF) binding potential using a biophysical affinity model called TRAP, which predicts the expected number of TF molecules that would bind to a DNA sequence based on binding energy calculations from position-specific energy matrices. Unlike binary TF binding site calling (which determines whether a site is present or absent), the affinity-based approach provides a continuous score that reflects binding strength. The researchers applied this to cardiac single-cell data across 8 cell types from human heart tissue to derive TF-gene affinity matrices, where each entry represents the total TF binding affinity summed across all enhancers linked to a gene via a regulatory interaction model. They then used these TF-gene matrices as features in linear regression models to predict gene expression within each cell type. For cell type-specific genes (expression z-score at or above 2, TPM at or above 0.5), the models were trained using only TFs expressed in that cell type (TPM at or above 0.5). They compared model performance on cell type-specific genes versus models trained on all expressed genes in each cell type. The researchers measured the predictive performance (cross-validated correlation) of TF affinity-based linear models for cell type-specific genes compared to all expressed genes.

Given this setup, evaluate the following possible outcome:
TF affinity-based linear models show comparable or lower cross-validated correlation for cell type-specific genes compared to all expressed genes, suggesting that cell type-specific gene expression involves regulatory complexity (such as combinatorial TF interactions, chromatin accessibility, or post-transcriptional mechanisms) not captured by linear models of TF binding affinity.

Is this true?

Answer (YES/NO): YES